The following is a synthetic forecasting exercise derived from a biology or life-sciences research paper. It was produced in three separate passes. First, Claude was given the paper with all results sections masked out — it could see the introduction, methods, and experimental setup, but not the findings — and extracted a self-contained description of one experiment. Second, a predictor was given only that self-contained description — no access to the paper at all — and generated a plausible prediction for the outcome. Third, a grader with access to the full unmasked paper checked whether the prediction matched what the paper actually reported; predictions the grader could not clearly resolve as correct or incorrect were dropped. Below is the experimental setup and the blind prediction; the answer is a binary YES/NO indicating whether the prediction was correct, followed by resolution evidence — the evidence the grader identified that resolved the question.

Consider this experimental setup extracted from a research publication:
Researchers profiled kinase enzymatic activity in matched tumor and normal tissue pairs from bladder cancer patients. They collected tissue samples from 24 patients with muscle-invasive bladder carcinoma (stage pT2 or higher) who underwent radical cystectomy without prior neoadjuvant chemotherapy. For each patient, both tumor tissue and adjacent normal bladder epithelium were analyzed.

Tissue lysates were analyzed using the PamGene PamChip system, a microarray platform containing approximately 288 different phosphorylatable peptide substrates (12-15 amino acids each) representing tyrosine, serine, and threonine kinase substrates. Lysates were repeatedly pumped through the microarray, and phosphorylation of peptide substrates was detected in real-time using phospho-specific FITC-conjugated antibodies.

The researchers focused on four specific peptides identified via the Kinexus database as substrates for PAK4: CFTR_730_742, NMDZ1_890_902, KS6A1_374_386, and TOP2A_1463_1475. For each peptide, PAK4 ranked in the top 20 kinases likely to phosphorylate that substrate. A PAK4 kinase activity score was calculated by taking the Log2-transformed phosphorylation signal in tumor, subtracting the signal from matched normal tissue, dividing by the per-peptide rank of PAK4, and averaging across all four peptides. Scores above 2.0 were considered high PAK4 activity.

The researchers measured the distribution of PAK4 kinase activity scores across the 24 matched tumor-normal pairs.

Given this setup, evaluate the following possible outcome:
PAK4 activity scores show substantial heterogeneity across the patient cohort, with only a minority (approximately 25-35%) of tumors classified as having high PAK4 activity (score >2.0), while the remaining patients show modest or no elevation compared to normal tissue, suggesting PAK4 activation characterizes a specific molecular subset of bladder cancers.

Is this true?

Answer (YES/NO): YES